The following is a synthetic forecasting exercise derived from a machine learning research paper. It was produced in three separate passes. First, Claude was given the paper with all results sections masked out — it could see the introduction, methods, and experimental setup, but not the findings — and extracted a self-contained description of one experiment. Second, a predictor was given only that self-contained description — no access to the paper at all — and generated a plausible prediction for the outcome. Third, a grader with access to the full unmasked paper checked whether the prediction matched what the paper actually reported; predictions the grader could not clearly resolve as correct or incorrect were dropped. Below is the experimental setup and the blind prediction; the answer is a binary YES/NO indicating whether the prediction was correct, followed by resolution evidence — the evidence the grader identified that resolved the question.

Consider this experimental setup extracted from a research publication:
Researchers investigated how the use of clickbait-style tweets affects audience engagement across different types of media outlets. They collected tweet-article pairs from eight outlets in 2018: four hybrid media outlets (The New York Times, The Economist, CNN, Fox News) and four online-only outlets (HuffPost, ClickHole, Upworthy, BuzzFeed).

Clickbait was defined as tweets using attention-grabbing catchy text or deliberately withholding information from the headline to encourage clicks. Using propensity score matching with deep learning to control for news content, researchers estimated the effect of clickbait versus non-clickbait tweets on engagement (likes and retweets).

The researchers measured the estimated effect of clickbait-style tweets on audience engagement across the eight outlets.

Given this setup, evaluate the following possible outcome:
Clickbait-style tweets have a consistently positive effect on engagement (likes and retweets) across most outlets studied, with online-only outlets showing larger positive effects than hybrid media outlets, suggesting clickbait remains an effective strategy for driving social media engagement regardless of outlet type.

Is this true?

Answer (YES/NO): NO